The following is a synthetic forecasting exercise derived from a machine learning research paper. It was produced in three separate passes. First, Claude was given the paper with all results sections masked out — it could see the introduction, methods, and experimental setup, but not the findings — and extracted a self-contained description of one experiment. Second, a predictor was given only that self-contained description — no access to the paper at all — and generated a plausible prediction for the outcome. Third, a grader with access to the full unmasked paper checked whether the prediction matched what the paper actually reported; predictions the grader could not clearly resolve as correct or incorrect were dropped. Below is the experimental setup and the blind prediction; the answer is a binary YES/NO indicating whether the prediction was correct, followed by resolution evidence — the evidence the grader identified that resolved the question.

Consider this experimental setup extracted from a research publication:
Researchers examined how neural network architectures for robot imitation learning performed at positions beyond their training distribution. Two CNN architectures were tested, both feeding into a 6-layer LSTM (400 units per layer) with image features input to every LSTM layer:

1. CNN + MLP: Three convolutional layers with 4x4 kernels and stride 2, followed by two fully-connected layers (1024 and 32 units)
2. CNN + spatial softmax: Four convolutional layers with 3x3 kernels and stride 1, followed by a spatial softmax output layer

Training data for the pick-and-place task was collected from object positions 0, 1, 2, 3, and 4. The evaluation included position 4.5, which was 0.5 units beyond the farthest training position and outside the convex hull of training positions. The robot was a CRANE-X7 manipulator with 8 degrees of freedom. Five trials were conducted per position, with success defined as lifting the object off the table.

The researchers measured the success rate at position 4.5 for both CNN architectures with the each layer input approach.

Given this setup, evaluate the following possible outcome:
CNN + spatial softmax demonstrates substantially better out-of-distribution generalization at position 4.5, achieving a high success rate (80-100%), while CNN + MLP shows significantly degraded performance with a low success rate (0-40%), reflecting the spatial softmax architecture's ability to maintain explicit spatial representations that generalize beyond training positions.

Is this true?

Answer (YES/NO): YES